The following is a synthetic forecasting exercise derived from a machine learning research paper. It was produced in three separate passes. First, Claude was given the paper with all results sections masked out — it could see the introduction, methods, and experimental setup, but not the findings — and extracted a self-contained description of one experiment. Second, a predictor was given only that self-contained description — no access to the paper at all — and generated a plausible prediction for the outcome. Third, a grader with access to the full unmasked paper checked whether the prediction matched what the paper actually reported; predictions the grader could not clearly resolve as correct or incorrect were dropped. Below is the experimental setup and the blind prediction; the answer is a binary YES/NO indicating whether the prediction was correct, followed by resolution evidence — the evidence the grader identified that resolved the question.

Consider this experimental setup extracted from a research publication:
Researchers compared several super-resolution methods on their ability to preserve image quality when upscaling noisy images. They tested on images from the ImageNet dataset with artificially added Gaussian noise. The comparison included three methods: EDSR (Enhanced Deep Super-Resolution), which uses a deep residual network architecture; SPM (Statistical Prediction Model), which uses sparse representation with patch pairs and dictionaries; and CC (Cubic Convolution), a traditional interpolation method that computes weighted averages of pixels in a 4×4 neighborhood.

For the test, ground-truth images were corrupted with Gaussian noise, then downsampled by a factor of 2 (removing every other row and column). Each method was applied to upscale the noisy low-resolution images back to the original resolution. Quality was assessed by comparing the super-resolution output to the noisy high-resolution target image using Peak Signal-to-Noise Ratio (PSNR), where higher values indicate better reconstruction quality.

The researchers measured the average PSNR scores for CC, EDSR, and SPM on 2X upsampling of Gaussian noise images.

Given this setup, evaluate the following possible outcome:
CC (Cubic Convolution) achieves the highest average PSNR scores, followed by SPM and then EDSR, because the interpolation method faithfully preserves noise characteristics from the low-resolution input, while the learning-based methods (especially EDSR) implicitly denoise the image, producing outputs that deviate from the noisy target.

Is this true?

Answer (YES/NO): YES